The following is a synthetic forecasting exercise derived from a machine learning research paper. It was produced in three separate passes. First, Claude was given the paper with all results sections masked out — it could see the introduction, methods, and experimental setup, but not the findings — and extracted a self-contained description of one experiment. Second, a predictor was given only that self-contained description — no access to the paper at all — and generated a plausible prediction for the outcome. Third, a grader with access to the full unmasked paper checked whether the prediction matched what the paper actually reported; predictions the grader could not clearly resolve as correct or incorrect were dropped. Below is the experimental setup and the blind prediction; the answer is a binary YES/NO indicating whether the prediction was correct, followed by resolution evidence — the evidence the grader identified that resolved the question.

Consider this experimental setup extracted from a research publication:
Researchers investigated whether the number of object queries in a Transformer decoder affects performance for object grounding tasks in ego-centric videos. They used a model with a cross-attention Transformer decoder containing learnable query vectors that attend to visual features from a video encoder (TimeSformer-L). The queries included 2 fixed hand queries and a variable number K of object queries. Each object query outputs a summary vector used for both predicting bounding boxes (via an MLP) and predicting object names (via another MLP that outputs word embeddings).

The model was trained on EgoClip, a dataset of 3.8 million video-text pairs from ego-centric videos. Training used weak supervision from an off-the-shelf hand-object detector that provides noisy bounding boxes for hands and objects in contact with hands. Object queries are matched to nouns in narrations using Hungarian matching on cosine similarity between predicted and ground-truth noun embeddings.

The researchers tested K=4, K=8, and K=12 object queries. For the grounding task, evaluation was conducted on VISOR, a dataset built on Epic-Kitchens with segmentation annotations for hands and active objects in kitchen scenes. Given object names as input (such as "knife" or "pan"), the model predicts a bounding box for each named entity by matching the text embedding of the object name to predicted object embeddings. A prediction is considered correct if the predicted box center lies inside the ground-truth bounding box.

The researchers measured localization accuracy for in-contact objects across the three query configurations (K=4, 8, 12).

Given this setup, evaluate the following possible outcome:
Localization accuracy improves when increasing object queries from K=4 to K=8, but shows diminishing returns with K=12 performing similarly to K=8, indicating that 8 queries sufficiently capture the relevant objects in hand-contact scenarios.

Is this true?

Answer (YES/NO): NO